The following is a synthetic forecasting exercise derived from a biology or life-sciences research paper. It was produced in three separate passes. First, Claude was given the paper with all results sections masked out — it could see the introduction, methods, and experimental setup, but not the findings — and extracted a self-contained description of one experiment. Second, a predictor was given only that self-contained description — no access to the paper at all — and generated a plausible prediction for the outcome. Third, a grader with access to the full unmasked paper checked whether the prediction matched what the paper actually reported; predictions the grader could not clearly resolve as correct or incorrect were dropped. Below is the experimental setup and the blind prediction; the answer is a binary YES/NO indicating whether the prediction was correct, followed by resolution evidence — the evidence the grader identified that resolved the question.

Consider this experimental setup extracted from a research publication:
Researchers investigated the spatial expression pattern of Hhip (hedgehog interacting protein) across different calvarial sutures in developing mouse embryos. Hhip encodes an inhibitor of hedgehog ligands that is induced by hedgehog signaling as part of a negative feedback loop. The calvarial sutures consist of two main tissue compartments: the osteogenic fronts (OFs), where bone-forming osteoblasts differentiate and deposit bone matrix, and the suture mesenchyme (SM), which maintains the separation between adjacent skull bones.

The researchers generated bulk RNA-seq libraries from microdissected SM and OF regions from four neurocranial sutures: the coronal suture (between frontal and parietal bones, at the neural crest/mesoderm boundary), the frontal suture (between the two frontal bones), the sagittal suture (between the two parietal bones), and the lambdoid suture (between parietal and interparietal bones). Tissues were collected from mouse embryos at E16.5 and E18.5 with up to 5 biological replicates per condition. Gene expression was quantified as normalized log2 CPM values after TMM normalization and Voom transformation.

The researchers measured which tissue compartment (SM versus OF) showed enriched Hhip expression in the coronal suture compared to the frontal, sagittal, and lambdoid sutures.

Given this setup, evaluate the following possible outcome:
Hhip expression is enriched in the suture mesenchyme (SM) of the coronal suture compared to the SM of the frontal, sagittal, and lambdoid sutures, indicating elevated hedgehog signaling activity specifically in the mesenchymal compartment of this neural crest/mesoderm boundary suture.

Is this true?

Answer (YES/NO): NO